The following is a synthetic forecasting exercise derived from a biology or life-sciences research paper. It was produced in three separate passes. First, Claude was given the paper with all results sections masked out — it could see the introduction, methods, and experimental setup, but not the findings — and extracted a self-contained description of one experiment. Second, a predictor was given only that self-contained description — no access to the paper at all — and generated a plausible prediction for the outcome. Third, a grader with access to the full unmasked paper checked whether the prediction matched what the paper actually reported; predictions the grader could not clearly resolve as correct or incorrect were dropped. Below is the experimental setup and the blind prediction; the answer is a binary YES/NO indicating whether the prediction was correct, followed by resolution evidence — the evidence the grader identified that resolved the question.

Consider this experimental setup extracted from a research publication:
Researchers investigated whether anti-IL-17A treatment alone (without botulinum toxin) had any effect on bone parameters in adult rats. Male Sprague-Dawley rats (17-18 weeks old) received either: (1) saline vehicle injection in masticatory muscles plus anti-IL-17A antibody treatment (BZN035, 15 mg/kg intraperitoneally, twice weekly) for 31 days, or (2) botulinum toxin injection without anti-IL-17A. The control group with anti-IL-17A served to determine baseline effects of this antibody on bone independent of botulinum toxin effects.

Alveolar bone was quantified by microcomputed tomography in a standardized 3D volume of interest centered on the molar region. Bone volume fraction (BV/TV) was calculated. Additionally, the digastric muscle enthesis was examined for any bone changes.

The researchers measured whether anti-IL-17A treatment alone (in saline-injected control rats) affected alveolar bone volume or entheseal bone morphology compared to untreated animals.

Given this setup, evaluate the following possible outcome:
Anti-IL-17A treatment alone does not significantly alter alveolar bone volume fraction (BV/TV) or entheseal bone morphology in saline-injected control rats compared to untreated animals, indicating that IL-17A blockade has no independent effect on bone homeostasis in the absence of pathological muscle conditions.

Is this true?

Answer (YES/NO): YES